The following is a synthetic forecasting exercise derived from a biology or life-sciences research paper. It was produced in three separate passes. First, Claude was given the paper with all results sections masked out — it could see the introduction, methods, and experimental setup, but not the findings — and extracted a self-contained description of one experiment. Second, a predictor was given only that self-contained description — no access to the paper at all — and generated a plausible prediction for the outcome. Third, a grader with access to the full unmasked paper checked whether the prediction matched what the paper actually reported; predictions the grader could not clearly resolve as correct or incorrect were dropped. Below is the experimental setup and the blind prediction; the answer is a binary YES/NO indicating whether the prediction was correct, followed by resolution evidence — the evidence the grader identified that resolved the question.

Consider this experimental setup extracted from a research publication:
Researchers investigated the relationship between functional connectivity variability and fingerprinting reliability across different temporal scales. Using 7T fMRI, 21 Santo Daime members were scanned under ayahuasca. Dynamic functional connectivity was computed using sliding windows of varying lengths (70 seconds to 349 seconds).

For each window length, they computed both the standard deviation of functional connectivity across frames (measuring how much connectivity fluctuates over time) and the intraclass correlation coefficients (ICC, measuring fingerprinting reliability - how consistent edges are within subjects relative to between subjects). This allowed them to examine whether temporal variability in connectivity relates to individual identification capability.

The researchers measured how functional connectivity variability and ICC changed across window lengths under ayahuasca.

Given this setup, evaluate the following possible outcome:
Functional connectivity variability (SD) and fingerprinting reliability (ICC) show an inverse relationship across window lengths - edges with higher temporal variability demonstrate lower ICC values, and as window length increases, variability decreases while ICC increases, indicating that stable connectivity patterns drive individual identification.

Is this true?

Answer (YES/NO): NO